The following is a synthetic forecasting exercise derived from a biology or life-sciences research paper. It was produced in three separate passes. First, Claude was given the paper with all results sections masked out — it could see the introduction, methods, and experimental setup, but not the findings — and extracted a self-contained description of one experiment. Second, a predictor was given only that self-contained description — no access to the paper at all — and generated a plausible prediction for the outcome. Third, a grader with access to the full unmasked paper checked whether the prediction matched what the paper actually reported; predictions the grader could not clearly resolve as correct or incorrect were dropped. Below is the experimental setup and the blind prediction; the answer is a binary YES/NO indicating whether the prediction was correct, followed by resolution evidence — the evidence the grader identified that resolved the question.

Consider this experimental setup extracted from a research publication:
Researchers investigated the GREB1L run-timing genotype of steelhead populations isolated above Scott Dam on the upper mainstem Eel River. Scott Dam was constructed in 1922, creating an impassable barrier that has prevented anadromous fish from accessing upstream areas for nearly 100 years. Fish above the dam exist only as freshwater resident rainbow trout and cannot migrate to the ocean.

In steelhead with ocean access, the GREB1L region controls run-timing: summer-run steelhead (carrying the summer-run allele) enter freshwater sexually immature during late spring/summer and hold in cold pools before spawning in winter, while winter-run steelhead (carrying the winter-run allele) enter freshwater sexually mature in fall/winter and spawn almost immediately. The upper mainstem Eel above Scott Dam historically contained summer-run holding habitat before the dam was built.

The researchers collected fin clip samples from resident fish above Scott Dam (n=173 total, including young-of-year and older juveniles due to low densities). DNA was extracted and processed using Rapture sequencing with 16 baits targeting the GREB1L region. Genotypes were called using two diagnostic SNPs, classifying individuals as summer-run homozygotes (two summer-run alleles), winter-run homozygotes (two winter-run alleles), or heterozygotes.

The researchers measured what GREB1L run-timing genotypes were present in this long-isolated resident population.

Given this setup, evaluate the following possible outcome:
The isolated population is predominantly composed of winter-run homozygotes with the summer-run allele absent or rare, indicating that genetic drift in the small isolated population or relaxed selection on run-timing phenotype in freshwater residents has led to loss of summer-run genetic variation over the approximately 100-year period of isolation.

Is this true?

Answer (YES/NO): NO